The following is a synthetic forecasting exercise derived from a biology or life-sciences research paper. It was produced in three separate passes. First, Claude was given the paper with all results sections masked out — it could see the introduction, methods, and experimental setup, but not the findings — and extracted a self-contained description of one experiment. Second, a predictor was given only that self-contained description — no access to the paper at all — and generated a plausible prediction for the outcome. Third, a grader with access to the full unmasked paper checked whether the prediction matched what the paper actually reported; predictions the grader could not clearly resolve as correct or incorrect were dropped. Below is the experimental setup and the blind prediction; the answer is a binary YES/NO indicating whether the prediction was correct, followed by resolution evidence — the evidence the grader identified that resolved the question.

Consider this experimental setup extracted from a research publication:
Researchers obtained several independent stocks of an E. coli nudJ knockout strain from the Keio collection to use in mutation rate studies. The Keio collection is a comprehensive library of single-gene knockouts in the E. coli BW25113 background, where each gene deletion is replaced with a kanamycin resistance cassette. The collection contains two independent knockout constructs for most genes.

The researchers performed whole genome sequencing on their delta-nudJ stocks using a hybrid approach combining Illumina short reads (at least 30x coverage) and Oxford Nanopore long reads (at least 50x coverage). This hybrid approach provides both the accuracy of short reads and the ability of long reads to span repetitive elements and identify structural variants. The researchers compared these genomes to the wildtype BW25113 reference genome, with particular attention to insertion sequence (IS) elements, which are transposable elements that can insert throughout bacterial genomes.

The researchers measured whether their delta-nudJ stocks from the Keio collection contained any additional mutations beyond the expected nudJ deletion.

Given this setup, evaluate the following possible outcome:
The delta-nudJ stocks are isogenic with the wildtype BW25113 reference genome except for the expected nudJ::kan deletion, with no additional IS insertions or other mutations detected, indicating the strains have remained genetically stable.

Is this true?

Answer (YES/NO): NO